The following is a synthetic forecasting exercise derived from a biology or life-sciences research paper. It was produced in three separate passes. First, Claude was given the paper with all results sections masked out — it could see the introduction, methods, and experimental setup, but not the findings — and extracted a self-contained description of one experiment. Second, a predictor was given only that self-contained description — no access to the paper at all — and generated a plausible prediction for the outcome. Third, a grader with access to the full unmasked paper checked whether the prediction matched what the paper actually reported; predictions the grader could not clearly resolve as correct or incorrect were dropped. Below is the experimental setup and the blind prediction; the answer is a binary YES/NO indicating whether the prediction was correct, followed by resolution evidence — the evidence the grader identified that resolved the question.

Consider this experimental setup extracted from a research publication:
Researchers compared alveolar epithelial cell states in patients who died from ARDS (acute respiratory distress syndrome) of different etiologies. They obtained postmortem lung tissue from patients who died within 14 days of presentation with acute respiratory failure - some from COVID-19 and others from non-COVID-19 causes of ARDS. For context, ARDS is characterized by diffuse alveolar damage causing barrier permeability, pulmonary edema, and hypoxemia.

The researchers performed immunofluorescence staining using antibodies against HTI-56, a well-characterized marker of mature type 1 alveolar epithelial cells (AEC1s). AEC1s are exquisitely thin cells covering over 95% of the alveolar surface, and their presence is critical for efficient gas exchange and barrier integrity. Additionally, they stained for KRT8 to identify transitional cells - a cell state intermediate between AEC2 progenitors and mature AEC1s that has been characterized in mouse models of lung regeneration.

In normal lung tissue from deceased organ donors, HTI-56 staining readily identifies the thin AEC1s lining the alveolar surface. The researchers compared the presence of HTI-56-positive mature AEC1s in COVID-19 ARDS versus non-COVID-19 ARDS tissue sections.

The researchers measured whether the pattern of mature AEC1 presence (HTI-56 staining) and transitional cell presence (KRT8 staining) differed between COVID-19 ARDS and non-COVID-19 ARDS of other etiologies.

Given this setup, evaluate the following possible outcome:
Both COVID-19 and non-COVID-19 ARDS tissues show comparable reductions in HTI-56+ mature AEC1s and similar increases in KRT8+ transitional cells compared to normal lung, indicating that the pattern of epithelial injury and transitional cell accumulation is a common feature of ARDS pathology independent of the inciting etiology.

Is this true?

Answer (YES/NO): YES